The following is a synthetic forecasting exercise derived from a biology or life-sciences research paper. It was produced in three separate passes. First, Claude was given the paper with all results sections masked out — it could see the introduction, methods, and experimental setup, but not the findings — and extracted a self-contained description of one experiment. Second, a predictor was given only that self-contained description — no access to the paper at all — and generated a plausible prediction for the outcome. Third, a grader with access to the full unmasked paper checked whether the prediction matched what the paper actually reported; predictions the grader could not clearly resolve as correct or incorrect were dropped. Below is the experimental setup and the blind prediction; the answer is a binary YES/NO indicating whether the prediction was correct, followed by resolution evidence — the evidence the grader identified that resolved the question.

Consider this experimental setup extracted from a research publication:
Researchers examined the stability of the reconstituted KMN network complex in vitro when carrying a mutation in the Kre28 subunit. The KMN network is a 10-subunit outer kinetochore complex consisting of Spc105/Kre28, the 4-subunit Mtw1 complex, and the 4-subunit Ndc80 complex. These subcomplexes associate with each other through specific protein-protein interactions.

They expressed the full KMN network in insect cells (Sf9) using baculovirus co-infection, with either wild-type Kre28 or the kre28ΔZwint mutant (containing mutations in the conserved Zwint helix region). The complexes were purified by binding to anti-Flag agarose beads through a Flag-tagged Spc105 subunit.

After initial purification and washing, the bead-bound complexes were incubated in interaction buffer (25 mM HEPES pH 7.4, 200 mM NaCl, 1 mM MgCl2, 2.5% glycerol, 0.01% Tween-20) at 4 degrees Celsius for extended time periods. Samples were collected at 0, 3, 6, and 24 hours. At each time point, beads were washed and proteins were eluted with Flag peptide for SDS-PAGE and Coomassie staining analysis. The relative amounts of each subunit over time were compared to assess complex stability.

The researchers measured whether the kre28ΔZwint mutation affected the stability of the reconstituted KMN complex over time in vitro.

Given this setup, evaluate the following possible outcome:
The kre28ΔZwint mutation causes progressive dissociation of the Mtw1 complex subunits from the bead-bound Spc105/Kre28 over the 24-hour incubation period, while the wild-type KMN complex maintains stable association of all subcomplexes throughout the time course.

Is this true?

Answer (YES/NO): YES